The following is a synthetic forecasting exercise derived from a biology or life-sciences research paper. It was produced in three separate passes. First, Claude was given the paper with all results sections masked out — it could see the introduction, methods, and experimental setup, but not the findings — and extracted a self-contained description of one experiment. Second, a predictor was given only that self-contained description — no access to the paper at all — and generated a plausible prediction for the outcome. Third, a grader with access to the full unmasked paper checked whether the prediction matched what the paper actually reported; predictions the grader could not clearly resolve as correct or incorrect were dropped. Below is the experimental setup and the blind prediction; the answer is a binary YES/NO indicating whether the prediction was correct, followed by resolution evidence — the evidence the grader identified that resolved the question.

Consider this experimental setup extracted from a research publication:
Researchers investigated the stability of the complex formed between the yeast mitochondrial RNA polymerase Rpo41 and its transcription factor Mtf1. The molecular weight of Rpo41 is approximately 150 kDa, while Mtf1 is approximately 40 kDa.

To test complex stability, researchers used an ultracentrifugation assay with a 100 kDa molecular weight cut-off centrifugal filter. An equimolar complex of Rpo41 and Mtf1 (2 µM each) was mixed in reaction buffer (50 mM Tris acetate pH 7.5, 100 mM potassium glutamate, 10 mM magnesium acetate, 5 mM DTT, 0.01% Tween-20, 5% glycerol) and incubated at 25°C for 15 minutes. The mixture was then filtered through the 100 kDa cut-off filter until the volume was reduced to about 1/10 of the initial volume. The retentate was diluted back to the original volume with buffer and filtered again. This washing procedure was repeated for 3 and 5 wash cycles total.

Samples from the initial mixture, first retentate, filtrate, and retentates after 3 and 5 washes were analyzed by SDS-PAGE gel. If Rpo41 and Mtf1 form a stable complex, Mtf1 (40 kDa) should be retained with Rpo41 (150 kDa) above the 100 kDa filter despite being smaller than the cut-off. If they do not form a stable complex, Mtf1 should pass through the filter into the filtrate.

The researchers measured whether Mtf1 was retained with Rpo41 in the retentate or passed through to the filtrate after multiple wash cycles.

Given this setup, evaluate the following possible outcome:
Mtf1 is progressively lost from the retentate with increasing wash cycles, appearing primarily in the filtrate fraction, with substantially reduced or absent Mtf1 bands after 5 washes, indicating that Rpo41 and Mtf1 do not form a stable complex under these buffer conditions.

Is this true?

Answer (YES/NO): NO